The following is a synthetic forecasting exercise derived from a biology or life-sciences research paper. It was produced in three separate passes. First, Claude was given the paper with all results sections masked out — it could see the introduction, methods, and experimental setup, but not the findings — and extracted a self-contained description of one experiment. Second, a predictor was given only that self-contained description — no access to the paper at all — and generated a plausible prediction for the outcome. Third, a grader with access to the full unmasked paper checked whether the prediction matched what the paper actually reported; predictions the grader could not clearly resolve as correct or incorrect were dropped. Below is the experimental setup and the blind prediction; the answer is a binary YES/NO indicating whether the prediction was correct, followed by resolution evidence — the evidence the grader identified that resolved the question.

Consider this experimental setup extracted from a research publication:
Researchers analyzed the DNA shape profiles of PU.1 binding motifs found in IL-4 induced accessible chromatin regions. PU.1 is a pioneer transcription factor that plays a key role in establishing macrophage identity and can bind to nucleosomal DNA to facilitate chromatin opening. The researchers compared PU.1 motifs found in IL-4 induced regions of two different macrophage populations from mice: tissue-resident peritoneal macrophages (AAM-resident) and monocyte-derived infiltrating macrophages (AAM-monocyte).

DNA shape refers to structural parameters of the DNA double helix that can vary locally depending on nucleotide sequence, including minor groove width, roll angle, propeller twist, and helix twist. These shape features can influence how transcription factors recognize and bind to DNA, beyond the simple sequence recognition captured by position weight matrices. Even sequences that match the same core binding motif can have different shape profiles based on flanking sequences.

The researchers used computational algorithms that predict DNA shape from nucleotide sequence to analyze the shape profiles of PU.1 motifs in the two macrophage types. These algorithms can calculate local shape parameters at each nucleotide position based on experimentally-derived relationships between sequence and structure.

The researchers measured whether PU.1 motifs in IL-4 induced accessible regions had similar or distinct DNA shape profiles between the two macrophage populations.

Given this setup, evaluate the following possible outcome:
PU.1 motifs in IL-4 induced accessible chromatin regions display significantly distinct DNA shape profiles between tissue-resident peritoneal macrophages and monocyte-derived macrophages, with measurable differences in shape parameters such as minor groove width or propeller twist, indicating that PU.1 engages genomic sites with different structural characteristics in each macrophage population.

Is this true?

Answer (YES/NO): YES